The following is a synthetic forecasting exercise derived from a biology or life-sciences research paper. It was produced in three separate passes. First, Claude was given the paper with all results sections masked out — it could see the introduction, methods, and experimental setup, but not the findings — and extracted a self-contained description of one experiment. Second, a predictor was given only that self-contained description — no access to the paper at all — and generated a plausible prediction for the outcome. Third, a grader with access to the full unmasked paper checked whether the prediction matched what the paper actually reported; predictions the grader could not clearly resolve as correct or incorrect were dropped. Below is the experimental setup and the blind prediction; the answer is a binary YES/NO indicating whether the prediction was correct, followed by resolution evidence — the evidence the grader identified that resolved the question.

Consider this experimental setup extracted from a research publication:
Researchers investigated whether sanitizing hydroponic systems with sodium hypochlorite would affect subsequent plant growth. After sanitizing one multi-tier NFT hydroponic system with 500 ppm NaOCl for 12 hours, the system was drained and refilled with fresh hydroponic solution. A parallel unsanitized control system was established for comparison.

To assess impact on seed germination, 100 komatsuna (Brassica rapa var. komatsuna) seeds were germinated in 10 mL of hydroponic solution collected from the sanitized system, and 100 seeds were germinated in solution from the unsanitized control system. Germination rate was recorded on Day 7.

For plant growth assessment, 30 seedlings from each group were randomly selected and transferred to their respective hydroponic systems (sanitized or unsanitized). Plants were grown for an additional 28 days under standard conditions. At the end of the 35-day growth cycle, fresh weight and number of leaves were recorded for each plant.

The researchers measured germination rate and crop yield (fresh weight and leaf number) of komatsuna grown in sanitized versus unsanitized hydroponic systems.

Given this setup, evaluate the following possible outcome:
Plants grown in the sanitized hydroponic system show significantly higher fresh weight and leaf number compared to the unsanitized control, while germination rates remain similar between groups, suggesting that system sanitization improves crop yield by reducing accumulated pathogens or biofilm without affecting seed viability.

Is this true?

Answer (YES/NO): NO